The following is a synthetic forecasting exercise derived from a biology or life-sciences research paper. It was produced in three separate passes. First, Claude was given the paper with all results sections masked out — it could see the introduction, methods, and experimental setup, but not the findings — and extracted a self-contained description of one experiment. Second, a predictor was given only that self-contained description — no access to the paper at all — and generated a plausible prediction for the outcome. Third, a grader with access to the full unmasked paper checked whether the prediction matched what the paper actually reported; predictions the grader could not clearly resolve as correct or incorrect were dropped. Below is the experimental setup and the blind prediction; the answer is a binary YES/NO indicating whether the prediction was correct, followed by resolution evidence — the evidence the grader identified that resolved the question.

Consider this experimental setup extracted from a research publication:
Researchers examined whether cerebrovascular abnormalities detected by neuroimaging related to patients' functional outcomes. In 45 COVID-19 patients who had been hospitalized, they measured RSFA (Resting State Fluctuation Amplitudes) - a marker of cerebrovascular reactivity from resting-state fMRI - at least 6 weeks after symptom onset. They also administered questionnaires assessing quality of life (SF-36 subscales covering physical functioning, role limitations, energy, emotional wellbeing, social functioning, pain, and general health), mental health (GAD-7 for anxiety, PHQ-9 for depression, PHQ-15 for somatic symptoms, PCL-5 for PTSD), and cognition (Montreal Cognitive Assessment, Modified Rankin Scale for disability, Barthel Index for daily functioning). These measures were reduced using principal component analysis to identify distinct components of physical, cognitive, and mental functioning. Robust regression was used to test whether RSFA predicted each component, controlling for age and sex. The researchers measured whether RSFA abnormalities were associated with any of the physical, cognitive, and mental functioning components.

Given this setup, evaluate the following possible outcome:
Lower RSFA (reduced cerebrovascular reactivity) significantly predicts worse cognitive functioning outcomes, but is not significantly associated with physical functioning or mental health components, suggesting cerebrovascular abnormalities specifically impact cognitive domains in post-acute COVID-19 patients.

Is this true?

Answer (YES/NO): NO